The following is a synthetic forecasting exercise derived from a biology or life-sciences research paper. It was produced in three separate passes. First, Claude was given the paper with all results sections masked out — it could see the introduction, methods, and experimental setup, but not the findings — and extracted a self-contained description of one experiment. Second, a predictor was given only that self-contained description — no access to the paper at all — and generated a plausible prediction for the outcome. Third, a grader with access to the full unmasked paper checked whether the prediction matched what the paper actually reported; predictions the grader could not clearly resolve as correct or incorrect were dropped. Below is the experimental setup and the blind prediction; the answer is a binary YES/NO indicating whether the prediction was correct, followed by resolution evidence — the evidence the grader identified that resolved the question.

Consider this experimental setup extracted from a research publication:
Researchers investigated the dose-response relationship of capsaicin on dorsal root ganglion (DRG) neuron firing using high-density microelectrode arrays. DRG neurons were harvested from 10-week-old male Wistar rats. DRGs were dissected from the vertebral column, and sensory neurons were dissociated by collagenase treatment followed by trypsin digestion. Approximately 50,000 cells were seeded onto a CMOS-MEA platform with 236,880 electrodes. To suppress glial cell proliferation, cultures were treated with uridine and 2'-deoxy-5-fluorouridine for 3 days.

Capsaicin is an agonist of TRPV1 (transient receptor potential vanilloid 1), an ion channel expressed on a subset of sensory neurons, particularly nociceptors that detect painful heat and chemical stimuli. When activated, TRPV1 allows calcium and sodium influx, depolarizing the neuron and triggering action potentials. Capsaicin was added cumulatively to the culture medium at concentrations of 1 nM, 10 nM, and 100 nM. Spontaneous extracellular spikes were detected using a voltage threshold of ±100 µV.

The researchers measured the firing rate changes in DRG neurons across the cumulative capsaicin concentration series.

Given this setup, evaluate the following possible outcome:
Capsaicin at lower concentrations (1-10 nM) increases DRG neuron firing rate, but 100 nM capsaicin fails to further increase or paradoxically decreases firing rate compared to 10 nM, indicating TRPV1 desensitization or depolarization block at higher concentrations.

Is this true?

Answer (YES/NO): NO